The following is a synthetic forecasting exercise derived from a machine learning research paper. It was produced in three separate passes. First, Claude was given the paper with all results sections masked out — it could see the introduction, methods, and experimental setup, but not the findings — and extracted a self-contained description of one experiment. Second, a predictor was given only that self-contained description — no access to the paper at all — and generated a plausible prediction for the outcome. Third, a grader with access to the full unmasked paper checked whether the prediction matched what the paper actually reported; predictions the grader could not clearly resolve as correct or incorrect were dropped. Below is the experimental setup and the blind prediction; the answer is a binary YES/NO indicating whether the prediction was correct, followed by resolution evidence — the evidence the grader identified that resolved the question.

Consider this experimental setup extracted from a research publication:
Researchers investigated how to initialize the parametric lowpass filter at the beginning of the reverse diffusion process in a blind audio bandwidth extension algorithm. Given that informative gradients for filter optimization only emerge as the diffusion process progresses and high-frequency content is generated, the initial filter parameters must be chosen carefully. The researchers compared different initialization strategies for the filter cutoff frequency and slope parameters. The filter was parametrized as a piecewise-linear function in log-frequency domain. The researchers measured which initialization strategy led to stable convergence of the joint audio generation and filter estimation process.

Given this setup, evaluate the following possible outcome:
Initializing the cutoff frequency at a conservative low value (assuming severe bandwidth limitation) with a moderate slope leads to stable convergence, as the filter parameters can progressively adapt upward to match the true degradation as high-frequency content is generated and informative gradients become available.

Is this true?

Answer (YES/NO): NO